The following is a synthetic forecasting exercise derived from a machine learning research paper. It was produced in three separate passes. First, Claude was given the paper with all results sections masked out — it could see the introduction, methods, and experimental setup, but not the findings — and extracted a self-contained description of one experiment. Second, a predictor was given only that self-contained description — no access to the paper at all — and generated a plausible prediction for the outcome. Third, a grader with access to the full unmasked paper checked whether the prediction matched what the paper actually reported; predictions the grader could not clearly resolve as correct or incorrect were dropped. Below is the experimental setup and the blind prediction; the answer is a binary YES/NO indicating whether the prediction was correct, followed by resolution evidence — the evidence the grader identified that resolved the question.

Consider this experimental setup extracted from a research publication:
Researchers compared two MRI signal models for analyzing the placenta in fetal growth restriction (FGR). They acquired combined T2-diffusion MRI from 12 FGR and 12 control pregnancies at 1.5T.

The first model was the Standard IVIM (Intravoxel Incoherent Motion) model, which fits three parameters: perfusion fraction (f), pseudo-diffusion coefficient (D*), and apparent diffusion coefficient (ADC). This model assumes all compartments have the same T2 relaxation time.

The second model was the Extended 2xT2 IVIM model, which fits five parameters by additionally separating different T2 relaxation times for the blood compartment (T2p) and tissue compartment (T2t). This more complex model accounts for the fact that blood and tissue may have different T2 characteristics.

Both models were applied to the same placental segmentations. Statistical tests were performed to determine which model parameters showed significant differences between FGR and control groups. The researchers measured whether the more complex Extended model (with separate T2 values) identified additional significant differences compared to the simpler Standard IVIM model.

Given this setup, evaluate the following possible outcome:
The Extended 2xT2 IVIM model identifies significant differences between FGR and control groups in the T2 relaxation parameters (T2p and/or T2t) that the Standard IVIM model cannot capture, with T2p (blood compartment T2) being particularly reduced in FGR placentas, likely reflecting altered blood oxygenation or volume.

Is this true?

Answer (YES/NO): NO